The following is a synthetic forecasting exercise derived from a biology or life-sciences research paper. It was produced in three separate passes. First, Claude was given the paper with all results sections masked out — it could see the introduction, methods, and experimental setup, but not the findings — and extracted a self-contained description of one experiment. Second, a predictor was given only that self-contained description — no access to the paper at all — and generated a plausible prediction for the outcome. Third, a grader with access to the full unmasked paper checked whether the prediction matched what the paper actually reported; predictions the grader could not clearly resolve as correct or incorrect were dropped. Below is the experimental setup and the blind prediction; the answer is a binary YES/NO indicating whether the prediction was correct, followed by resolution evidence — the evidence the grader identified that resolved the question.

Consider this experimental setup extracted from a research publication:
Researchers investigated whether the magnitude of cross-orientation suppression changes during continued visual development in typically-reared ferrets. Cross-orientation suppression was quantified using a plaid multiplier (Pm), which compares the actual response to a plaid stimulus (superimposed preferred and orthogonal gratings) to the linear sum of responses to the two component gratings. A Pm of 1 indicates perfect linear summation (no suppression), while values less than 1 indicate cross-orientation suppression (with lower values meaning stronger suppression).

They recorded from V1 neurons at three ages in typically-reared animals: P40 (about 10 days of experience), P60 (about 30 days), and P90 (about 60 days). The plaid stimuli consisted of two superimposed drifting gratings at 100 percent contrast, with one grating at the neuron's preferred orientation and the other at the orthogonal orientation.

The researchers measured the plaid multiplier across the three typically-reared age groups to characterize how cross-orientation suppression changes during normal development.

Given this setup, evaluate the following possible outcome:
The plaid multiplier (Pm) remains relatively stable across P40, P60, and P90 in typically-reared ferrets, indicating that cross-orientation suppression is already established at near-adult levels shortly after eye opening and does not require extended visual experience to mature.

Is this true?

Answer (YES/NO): NO